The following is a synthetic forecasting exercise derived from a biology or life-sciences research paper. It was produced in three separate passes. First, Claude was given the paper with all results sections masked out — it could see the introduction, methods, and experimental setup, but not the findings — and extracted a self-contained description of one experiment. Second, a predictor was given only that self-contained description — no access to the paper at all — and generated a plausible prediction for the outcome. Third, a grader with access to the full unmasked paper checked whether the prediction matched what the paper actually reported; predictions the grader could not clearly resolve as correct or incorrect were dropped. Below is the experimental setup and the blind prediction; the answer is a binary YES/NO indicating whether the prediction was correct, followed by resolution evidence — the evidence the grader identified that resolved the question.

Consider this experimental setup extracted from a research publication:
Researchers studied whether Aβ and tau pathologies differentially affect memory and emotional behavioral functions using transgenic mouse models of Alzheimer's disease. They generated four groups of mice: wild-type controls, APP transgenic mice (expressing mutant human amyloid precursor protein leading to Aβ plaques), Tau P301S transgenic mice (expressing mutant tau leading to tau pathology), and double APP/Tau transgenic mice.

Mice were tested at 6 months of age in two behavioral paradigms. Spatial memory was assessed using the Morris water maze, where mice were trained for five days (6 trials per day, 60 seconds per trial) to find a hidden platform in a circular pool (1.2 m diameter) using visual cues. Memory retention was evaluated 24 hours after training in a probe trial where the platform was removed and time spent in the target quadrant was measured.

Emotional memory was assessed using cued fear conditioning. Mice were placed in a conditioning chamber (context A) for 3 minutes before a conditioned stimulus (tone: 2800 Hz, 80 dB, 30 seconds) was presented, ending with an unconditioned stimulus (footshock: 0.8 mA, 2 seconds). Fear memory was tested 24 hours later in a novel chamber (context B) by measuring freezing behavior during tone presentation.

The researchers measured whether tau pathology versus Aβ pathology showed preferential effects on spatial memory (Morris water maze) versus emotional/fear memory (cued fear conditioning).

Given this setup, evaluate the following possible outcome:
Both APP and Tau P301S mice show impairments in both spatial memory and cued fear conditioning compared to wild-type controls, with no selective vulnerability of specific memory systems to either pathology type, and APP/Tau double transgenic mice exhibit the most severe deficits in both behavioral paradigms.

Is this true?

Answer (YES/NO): NO